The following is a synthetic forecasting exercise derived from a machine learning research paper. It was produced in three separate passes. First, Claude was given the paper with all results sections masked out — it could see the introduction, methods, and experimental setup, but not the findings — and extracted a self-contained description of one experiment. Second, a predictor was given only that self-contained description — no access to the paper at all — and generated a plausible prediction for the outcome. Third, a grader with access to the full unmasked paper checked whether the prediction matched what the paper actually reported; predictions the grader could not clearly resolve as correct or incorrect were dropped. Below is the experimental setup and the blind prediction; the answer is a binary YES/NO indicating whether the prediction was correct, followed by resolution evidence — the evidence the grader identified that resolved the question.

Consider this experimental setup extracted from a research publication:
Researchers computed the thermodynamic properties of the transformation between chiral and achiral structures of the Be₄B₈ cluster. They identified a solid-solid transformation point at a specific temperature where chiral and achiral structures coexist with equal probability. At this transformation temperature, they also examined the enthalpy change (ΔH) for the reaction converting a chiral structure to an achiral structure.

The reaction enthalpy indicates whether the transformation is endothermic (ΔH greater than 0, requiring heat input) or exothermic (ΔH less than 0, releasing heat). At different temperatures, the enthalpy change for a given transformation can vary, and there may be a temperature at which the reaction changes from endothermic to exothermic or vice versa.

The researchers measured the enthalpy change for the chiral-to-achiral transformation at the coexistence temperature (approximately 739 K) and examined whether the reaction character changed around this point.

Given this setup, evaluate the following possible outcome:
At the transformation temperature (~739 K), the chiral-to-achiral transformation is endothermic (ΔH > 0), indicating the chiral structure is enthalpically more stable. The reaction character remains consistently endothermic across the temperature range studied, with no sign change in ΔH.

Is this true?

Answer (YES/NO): NO